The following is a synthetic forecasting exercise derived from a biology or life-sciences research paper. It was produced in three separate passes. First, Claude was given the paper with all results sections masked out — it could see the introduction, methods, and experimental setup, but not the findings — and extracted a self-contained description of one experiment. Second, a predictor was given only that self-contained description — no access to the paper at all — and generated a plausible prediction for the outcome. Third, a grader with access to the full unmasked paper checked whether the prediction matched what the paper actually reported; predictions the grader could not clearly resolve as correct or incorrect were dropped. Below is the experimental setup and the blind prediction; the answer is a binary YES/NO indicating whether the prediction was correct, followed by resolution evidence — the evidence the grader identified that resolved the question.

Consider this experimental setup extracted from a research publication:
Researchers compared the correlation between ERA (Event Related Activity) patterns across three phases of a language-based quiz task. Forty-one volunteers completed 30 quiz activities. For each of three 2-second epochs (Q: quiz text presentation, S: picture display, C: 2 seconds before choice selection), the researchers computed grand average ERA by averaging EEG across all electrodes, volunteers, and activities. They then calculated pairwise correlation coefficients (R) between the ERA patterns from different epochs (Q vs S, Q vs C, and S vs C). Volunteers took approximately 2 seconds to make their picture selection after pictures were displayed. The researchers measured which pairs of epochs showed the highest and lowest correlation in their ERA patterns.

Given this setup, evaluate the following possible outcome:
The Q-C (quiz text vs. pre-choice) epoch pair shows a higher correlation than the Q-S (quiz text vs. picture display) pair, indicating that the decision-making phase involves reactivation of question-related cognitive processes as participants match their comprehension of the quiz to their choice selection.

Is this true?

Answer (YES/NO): NO